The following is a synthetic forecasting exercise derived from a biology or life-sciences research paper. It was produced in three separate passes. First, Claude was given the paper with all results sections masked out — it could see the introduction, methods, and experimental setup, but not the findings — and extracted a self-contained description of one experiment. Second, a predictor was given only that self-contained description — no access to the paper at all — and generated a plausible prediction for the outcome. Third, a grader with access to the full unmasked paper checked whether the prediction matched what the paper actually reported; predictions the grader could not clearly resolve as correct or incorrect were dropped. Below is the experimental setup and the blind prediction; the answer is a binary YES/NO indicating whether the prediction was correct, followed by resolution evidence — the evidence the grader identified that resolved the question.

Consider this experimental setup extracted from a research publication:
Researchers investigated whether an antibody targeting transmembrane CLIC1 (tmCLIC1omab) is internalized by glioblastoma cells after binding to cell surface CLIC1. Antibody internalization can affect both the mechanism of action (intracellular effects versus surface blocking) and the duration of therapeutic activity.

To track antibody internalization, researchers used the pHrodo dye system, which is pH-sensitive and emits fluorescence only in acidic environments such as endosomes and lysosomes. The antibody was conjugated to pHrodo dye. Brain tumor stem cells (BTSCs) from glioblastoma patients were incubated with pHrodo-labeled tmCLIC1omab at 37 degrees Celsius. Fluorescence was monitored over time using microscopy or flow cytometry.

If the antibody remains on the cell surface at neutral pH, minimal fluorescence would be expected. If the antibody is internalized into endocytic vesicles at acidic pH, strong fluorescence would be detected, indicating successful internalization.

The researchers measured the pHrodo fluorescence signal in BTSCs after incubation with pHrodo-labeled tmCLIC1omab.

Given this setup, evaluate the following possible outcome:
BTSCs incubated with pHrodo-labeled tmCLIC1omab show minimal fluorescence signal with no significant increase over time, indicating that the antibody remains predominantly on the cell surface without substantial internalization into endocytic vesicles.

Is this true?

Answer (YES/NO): NO